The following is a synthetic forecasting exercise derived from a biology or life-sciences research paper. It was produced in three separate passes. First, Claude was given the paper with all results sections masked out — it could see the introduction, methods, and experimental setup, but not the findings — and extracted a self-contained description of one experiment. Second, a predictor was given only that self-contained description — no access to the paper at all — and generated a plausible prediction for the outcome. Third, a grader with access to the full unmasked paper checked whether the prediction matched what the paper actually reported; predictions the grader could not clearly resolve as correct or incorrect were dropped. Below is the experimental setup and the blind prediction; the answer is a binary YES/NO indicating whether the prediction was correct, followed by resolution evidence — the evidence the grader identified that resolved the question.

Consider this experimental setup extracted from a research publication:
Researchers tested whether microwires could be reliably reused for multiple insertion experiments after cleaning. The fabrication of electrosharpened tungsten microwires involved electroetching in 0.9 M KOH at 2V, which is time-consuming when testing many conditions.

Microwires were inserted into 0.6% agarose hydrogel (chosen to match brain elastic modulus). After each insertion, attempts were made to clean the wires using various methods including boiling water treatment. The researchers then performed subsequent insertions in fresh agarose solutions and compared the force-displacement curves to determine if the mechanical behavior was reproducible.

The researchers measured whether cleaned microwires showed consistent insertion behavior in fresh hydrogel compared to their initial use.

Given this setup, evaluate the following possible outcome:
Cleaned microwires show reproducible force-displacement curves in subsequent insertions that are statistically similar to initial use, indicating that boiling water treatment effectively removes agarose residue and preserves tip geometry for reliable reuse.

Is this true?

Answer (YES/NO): NO